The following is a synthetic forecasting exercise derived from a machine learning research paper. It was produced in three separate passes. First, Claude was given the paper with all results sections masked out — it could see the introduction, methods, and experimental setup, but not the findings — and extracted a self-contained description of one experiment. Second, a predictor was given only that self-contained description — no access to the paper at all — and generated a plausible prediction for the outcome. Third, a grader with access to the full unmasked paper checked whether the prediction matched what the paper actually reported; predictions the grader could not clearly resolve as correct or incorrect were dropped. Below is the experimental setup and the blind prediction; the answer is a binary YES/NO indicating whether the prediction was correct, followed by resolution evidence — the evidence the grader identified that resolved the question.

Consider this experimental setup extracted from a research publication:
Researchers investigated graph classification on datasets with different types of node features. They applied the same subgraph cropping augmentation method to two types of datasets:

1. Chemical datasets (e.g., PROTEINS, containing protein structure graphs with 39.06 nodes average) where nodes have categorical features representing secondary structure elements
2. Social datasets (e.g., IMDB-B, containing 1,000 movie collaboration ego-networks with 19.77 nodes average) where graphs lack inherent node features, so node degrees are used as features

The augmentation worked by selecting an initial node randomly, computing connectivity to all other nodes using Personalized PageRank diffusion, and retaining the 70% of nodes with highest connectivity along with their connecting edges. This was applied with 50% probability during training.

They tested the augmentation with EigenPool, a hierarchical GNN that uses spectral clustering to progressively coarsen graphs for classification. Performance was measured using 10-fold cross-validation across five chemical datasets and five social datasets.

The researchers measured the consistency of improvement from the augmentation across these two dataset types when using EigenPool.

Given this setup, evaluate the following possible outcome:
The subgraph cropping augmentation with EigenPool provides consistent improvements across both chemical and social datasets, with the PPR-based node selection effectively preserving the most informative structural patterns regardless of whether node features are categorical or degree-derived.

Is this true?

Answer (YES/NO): YES